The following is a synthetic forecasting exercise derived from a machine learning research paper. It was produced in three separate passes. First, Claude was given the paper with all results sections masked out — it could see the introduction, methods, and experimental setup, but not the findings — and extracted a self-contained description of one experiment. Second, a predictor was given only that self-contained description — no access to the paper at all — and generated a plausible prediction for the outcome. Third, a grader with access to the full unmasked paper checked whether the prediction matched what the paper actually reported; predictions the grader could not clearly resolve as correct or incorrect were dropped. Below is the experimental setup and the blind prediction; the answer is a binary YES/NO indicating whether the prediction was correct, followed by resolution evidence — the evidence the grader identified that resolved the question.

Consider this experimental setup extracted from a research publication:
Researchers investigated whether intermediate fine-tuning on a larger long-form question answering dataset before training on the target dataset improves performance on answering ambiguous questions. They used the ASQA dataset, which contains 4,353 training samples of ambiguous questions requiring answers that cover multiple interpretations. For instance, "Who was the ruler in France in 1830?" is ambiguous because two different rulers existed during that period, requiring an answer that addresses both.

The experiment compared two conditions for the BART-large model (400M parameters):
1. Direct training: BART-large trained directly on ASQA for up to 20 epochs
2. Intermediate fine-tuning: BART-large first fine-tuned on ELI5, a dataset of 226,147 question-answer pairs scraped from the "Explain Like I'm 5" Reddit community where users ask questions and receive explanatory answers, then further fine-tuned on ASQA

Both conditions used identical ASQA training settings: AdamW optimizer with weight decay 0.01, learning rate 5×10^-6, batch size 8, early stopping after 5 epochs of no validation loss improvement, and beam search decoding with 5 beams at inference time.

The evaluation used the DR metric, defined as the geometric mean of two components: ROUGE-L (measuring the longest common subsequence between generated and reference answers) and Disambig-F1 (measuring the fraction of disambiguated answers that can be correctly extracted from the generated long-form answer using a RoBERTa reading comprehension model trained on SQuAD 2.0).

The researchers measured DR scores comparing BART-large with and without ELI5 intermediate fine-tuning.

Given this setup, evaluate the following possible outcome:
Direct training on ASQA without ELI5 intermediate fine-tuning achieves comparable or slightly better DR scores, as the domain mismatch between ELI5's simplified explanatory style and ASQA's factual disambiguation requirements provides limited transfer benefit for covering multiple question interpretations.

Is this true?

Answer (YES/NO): NO